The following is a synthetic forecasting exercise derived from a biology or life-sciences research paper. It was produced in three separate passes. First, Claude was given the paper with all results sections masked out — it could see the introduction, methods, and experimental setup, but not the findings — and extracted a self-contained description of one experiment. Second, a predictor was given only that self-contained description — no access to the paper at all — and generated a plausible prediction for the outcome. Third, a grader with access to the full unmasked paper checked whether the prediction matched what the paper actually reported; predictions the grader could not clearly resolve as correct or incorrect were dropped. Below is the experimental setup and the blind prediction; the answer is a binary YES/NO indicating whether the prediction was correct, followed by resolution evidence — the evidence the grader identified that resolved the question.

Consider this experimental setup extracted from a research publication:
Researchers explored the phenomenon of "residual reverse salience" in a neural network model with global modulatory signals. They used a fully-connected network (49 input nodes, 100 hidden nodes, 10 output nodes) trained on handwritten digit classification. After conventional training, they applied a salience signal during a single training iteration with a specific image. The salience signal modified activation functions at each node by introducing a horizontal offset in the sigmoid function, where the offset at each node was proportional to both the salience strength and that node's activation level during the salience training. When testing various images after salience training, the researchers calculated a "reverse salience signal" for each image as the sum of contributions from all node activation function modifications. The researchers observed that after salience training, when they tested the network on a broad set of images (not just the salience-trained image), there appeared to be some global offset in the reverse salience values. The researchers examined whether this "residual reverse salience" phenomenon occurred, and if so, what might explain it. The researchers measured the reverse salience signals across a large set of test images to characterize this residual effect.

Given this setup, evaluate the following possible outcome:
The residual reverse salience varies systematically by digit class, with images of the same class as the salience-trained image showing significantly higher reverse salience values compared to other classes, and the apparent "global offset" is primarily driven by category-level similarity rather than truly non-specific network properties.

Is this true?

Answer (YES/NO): NO